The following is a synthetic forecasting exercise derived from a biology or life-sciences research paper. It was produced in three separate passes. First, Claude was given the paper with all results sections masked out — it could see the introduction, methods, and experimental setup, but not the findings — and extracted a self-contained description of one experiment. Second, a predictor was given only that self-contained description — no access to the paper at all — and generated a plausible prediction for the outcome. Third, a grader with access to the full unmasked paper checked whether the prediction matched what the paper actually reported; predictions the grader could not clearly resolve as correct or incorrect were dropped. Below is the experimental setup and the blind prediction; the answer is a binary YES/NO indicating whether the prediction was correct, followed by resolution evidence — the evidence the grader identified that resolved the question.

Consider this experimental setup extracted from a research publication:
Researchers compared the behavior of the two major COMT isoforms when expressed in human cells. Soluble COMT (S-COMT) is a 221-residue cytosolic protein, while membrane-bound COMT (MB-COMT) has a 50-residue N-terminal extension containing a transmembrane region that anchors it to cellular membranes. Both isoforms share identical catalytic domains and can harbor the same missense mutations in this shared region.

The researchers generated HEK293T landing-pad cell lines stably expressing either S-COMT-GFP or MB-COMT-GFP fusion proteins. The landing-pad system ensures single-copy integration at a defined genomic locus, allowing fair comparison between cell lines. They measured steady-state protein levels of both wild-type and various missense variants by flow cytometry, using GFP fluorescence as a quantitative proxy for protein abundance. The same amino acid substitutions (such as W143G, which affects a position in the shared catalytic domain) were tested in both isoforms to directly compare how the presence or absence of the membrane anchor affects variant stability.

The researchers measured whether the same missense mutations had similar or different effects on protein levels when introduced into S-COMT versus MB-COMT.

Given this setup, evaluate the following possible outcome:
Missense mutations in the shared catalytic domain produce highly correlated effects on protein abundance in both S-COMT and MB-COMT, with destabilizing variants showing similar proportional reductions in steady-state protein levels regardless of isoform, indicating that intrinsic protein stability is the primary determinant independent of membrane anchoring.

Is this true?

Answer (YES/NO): YES